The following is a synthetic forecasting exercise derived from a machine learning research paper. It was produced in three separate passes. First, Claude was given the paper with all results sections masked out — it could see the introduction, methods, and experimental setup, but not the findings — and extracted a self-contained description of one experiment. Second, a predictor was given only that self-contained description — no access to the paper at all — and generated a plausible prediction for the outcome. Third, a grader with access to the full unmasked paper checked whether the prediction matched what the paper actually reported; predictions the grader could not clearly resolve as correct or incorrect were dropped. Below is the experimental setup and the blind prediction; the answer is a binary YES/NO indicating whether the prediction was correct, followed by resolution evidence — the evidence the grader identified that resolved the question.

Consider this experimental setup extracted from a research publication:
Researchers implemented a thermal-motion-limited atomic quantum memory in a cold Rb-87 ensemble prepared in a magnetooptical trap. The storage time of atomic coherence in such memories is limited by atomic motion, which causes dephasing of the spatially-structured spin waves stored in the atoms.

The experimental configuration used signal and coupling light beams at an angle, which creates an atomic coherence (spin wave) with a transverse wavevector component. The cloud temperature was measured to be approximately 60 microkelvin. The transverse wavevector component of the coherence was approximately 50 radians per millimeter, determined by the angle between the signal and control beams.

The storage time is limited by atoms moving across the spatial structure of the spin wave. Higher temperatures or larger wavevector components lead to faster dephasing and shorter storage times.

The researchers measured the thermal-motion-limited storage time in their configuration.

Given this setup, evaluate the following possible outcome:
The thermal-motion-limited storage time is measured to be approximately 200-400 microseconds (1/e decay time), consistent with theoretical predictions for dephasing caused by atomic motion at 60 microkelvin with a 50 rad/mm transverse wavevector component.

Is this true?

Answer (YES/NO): YES